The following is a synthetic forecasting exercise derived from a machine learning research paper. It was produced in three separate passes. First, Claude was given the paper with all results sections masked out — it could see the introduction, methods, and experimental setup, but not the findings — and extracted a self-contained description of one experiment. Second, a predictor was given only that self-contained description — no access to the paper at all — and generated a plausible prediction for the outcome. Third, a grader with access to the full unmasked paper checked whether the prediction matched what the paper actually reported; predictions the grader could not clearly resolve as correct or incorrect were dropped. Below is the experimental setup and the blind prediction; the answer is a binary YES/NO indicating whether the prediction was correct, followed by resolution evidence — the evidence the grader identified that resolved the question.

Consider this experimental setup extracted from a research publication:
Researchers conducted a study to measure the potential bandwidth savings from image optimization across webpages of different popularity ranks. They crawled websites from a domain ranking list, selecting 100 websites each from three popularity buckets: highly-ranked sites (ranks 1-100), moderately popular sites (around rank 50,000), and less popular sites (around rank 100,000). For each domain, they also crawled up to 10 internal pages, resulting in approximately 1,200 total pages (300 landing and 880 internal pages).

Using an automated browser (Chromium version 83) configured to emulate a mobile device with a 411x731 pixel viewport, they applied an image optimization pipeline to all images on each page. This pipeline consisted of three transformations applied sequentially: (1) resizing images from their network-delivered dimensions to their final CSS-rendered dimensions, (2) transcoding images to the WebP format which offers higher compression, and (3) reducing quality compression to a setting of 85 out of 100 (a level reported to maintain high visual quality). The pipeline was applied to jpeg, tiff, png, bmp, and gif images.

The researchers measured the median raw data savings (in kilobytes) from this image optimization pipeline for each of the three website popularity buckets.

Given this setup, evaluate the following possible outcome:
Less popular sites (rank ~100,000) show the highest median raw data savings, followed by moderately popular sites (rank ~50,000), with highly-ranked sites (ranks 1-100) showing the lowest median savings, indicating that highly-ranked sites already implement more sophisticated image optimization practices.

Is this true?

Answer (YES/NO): YES